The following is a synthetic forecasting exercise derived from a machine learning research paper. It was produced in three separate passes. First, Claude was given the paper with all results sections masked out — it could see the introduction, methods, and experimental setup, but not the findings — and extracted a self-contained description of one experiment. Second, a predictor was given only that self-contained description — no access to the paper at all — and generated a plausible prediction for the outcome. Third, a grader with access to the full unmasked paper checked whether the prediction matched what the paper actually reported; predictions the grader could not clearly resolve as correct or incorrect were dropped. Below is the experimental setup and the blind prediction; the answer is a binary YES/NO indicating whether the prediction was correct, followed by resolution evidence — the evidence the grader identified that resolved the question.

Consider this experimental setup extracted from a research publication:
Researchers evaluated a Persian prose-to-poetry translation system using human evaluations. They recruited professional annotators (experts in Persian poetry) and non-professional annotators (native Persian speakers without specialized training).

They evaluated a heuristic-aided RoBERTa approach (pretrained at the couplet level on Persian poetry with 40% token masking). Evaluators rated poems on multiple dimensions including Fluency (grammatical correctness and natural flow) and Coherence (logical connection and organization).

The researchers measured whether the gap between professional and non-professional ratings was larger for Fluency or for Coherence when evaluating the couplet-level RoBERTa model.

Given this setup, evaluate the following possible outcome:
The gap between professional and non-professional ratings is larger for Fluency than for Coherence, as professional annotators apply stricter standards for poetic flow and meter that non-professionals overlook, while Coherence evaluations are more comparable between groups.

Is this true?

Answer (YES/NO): YES